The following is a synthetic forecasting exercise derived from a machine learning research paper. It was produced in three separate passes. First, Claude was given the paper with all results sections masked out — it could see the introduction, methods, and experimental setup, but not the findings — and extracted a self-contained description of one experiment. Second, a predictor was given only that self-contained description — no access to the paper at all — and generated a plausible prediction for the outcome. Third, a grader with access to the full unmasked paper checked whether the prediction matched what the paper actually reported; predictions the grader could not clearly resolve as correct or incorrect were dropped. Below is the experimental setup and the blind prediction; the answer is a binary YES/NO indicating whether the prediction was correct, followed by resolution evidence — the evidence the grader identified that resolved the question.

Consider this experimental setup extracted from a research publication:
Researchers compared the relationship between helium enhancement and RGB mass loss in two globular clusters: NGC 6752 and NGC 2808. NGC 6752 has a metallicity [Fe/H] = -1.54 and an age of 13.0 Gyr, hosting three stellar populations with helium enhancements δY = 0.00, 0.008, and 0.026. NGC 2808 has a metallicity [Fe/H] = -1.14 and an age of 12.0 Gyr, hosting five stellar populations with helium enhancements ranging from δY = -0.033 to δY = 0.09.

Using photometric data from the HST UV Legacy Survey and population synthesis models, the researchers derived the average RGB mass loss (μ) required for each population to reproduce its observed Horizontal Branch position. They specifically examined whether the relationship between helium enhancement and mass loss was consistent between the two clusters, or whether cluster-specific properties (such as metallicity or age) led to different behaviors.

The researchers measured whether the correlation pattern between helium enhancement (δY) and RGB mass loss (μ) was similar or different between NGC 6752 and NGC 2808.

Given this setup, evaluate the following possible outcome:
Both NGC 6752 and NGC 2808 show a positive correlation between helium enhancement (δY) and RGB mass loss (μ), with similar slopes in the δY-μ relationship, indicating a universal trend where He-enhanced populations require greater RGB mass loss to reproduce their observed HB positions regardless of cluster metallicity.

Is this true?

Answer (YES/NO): YES